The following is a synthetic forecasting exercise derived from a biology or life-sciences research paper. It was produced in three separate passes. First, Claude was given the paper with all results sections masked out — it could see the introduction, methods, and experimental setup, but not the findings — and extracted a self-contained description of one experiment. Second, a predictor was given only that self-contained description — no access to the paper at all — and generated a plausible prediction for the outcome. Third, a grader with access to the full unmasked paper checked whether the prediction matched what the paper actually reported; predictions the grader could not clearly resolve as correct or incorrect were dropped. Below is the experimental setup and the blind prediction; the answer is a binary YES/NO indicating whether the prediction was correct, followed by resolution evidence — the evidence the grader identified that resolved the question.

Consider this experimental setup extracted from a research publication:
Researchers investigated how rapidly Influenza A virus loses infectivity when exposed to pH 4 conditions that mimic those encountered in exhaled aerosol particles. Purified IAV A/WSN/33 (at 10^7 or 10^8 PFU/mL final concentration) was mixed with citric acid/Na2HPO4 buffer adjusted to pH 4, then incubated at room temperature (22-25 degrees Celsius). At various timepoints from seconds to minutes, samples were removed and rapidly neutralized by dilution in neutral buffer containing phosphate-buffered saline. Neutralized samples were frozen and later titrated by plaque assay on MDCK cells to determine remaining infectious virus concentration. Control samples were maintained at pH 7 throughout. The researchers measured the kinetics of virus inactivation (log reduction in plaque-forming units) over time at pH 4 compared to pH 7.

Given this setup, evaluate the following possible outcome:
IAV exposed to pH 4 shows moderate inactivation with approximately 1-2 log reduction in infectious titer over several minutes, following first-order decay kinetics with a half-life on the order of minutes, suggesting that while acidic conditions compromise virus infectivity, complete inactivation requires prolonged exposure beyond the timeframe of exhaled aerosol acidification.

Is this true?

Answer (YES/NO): NO